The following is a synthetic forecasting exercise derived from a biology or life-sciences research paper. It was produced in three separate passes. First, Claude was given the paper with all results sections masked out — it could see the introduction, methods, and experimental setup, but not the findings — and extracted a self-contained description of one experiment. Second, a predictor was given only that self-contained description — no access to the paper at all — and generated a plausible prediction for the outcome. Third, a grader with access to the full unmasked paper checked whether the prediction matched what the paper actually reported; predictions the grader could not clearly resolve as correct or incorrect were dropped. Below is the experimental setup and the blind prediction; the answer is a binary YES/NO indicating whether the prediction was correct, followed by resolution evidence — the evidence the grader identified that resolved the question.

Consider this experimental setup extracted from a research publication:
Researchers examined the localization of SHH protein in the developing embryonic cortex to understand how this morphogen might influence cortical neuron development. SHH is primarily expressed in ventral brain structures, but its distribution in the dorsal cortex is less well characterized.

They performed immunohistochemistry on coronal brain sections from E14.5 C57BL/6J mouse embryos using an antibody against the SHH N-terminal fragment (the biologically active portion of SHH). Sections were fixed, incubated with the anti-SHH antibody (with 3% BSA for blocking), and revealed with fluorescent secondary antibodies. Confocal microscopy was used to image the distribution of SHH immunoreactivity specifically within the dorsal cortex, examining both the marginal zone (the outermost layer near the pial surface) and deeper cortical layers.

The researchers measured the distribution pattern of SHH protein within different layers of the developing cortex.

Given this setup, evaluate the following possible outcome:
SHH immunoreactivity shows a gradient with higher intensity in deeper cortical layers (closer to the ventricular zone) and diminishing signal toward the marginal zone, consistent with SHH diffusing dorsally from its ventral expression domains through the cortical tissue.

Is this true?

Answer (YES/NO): NO